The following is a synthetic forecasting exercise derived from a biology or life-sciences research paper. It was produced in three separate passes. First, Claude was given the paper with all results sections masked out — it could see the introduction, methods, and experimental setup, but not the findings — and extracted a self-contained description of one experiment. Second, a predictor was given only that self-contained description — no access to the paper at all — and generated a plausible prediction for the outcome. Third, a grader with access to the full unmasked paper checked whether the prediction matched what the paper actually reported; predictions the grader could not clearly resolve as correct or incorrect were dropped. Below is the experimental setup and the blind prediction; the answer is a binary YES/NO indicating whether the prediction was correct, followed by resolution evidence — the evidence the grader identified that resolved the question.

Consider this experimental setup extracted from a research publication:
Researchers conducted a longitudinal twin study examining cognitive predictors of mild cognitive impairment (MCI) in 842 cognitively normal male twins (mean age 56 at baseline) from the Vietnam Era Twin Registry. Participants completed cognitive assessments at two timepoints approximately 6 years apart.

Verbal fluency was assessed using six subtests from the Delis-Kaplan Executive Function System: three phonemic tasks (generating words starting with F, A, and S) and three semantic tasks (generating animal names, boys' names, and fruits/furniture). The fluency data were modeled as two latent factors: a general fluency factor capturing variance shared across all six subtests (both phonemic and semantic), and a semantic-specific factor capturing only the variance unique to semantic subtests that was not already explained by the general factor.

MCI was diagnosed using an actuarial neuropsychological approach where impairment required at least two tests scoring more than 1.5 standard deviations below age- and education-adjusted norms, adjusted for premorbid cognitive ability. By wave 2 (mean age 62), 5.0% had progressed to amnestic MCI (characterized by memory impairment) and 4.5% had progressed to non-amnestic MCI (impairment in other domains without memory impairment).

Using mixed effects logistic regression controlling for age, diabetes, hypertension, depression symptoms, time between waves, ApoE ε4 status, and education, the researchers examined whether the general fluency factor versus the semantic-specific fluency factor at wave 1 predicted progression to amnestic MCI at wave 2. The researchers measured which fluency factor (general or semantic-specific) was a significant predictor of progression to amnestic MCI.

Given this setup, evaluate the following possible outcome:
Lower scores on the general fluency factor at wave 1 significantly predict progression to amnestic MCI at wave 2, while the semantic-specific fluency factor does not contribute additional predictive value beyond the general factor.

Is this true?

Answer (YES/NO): NO